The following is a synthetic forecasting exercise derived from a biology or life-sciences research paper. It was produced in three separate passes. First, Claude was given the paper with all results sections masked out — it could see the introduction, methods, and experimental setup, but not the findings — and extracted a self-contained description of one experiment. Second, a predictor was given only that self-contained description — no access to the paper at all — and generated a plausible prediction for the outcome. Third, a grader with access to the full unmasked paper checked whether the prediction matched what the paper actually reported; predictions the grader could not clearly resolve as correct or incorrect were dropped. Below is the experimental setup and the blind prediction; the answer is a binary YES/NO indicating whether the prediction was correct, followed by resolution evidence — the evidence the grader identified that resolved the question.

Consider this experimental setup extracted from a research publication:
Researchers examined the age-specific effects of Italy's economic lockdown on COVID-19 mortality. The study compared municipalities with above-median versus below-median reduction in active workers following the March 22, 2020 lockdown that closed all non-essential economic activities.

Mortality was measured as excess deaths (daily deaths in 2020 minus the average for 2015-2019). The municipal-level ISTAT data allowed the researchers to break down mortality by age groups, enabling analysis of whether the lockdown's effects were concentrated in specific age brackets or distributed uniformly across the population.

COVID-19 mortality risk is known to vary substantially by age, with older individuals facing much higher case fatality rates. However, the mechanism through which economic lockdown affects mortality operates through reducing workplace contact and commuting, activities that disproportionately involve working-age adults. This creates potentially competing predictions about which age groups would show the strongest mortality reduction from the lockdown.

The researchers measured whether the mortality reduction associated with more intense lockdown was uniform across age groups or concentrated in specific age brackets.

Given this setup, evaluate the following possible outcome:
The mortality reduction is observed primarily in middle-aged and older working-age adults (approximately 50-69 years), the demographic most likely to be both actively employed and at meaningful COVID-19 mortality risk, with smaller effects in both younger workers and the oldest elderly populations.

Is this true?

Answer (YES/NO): NO